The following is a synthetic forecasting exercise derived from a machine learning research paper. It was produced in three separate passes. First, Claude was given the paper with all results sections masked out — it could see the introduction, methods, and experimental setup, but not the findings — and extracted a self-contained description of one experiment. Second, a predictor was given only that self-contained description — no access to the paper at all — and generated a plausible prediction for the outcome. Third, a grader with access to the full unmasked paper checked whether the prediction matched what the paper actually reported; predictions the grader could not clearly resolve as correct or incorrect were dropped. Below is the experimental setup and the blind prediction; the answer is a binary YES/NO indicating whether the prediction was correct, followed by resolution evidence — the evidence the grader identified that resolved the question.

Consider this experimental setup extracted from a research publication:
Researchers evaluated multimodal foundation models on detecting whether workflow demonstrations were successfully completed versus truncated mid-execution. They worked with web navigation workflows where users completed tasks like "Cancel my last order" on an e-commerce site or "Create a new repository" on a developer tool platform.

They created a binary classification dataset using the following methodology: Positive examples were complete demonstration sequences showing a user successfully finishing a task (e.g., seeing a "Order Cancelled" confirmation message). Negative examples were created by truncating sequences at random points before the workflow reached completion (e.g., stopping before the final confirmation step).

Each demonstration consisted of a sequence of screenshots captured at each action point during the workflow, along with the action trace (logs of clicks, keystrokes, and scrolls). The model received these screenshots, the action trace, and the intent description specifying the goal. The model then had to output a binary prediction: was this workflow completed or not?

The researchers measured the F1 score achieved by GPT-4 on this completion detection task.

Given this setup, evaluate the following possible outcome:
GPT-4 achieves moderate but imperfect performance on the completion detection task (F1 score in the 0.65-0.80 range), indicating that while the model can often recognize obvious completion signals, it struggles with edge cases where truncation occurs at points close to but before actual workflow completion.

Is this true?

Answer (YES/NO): NO